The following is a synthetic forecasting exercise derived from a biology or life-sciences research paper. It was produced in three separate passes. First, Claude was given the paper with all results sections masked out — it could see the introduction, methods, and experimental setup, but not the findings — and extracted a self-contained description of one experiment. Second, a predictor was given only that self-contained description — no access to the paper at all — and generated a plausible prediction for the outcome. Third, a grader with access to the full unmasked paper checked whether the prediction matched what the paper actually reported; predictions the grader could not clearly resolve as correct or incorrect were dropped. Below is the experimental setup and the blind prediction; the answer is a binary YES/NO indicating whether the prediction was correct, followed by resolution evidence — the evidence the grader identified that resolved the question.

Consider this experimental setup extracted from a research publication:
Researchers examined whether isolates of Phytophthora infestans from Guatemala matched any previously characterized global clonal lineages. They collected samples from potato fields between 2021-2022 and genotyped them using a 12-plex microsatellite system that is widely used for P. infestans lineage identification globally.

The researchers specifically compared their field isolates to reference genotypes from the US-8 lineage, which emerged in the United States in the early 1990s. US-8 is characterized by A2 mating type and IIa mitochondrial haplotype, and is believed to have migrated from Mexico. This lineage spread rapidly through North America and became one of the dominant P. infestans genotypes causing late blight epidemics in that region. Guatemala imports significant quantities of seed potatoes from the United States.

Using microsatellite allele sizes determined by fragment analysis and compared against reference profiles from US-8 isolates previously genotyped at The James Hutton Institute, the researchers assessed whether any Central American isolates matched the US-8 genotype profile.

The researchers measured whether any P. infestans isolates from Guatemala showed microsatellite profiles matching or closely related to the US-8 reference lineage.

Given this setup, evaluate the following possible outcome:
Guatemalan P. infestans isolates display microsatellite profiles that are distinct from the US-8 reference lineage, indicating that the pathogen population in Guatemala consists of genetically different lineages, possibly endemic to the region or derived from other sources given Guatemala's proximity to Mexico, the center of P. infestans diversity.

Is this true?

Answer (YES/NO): YES